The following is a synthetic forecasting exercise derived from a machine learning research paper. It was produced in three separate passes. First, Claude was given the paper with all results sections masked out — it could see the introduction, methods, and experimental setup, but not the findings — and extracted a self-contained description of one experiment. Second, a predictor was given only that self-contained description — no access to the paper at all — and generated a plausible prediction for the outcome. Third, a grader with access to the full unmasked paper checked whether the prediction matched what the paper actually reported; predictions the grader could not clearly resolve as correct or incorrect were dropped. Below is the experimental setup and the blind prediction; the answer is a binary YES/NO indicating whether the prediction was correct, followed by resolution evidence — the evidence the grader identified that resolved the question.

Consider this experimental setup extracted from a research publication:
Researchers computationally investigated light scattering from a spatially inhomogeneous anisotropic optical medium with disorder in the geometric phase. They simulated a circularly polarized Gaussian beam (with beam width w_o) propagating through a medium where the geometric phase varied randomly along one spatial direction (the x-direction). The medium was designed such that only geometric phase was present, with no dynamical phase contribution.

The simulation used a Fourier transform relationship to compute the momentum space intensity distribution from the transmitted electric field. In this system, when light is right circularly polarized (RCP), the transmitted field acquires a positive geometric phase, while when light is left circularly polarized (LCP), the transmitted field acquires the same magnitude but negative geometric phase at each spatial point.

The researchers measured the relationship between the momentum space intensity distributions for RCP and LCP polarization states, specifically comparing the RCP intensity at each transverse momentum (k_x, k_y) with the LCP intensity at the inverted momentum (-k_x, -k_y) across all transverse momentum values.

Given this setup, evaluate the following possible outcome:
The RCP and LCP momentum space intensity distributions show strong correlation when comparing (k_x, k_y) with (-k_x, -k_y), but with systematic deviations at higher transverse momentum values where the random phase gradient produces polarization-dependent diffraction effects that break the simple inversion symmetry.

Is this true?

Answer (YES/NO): NO